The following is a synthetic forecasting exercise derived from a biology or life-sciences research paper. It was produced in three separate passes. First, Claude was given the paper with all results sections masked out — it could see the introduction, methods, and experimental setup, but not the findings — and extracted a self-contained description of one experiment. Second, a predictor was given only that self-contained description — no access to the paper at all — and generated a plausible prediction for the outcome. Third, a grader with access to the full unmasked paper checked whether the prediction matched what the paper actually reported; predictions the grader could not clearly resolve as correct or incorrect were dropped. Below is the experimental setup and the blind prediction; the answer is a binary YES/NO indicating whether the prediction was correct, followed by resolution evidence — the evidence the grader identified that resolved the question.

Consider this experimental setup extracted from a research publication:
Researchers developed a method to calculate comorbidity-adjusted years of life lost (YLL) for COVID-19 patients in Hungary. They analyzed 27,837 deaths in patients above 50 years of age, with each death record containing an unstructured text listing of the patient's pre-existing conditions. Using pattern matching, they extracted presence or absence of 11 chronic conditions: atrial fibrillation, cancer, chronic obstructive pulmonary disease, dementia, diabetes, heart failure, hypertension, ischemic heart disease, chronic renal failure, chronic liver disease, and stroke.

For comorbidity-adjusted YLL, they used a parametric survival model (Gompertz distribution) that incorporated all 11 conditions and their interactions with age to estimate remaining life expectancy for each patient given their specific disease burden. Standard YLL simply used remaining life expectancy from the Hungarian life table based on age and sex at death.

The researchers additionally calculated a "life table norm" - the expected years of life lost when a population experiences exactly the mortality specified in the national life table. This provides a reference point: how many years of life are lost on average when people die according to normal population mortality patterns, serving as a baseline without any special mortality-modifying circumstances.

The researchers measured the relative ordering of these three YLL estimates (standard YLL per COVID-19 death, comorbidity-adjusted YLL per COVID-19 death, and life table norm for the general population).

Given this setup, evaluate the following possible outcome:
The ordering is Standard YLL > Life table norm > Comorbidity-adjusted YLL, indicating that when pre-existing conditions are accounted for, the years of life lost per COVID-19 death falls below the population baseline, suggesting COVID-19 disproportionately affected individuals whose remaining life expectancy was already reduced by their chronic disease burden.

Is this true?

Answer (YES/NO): NO